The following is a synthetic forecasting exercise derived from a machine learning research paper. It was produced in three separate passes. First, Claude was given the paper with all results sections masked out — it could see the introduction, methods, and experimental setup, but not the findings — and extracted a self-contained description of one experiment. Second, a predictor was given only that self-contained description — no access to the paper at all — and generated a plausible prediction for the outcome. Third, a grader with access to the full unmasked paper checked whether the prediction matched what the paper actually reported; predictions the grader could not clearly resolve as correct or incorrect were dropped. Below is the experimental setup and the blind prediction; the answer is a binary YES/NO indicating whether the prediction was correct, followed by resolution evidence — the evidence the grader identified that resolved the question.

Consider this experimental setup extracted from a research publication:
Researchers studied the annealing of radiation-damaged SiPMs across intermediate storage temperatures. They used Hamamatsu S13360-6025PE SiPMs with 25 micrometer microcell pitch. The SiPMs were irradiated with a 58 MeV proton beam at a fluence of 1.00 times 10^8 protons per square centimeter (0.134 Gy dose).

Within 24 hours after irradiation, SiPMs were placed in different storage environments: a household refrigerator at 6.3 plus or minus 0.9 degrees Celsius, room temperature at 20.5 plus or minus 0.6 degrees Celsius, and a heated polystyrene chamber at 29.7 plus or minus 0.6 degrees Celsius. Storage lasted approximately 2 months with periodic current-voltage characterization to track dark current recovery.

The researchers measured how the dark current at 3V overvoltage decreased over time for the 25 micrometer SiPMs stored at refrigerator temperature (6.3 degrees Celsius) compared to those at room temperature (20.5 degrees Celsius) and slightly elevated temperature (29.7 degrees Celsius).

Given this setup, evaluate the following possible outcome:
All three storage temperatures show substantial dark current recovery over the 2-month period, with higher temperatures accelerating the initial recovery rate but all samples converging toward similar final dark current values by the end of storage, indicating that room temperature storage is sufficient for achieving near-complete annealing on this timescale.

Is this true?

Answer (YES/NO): NO